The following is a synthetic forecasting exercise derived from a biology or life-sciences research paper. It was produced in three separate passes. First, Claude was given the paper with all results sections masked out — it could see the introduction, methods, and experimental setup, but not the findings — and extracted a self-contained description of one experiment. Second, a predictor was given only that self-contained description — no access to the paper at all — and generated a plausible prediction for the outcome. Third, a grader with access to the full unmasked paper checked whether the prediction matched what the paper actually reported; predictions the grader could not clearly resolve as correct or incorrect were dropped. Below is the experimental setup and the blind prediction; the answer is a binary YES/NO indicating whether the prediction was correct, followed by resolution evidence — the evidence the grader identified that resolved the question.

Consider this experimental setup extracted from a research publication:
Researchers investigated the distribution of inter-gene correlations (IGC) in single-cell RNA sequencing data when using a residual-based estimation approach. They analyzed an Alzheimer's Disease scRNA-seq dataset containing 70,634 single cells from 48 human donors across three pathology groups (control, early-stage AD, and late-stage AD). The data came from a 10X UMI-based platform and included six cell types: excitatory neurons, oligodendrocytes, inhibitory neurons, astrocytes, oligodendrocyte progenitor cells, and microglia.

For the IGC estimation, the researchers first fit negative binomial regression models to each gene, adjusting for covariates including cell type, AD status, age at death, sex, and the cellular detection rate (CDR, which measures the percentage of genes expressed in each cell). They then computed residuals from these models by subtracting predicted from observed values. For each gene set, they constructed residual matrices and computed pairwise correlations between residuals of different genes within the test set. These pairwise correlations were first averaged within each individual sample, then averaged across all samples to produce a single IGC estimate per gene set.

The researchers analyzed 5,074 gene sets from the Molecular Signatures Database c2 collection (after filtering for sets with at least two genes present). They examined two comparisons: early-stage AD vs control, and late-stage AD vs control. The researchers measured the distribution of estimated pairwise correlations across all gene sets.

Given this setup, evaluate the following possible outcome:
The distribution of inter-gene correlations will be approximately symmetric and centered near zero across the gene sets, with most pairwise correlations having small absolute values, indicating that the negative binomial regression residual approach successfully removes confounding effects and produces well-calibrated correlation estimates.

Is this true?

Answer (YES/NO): NO